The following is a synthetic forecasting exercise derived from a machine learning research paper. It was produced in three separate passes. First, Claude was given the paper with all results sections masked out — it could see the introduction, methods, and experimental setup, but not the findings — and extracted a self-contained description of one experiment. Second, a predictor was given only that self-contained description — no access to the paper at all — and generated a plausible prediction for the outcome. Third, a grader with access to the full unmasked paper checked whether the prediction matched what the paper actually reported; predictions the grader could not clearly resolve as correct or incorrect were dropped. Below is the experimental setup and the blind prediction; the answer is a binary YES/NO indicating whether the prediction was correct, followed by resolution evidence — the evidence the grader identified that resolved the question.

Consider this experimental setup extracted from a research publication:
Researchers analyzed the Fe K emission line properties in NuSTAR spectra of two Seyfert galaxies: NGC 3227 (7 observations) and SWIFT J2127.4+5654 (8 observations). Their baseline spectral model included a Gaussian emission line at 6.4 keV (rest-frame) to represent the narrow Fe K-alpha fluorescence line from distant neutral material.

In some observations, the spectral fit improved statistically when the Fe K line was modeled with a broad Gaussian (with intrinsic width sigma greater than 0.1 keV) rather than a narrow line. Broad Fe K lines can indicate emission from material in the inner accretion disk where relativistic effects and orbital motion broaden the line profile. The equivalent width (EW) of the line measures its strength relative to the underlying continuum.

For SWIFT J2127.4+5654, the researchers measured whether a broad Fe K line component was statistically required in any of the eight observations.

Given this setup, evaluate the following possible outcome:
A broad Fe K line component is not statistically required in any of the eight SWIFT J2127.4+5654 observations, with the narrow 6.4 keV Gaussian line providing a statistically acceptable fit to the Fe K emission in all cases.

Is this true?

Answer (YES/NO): NO